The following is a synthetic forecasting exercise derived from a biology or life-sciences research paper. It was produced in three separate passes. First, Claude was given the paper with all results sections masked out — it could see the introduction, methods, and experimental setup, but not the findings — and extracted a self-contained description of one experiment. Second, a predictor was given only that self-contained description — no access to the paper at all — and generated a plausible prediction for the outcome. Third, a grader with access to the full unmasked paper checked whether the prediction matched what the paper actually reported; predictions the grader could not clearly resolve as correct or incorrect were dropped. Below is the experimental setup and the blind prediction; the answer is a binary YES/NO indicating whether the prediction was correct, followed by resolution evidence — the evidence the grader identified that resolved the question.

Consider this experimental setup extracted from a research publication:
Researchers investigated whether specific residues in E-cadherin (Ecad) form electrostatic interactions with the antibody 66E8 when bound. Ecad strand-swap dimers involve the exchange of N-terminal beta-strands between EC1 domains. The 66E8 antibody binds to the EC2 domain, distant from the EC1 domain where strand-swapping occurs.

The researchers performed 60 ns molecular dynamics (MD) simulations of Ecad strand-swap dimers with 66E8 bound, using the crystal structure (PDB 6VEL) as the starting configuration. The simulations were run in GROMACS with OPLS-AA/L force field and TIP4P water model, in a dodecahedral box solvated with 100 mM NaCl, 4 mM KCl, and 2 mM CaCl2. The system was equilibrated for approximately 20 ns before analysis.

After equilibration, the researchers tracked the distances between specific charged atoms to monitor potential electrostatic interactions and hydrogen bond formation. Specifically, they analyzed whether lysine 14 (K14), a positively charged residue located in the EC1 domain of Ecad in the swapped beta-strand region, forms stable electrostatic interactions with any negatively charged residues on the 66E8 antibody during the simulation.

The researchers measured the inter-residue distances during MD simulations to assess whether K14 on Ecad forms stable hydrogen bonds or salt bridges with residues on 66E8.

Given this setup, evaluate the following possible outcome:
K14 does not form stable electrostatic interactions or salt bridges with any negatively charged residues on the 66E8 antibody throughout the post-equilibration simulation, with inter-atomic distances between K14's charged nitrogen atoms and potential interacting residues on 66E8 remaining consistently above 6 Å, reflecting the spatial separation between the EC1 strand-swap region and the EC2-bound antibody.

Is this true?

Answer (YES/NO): NO